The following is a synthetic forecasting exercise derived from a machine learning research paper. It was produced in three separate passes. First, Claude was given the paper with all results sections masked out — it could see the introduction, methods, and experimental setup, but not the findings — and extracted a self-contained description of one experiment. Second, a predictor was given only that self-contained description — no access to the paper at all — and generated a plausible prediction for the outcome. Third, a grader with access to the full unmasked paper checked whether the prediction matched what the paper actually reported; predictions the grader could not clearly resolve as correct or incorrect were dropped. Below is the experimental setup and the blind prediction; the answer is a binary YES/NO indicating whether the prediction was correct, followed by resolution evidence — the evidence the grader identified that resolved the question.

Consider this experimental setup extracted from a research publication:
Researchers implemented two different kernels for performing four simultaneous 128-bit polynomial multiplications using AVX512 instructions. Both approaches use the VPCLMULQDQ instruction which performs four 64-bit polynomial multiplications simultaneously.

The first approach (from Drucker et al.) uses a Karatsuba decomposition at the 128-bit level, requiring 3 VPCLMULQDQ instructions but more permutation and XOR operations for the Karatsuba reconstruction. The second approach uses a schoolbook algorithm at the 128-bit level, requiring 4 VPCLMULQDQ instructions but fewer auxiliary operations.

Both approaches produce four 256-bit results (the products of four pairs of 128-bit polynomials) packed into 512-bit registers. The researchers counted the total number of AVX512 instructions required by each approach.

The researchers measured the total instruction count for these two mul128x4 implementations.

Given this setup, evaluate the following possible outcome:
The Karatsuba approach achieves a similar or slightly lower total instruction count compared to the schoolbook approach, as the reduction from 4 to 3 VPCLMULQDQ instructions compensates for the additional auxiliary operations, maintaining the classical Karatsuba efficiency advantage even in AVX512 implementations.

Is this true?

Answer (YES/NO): NO